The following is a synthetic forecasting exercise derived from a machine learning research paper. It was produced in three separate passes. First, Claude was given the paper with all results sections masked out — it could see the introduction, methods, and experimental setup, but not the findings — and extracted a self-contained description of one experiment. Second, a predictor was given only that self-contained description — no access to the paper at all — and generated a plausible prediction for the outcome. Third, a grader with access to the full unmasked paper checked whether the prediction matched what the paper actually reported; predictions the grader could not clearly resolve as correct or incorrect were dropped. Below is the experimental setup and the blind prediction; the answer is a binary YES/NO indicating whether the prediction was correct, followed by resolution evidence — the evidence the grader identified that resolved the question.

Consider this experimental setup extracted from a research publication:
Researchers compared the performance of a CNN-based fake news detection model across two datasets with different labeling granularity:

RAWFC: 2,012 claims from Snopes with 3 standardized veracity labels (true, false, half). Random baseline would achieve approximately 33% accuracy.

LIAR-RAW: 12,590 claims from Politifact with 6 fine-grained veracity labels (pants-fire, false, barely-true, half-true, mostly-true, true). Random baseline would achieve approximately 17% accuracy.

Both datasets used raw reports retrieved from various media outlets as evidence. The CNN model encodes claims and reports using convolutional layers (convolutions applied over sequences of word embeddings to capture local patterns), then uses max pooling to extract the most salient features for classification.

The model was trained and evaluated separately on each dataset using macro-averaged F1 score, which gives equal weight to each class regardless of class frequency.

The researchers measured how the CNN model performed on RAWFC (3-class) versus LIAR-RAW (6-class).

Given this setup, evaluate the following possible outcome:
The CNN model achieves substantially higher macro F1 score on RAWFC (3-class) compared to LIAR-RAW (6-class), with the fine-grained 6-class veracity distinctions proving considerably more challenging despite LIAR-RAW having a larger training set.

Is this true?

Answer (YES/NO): YES